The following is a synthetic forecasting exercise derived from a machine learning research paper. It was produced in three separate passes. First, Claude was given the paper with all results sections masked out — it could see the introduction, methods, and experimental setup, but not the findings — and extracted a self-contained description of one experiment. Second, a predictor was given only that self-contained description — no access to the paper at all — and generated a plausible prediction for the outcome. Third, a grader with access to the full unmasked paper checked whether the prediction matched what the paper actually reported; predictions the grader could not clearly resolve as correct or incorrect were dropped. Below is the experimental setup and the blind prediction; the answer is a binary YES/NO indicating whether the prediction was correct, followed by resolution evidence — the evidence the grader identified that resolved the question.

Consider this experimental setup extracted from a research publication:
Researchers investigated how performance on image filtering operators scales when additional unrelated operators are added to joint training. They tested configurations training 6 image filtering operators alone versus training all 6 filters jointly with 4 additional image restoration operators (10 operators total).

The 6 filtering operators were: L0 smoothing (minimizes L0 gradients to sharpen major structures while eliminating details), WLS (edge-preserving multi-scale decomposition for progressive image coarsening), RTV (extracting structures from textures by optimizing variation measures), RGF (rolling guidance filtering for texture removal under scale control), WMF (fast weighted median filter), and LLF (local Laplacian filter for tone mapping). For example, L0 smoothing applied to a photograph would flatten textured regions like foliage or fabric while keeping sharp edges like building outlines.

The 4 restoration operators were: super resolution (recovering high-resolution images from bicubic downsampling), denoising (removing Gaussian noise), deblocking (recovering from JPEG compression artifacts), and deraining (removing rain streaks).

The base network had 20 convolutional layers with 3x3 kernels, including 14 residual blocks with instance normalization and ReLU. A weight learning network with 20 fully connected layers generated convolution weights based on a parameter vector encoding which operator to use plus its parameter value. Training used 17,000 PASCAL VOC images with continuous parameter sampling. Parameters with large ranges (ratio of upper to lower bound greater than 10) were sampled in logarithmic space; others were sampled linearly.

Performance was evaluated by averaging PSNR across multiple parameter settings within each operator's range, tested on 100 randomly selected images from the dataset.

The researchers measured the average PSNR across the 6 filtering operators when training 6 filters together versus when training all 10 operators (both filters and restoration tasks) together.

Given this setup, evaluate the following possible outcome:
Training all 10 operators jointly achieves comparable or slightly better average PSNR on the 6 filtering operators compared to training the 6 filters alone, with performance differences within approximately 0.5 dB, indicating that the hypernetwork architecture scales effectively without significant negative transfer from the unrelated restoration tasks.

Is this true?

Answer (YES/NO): NO